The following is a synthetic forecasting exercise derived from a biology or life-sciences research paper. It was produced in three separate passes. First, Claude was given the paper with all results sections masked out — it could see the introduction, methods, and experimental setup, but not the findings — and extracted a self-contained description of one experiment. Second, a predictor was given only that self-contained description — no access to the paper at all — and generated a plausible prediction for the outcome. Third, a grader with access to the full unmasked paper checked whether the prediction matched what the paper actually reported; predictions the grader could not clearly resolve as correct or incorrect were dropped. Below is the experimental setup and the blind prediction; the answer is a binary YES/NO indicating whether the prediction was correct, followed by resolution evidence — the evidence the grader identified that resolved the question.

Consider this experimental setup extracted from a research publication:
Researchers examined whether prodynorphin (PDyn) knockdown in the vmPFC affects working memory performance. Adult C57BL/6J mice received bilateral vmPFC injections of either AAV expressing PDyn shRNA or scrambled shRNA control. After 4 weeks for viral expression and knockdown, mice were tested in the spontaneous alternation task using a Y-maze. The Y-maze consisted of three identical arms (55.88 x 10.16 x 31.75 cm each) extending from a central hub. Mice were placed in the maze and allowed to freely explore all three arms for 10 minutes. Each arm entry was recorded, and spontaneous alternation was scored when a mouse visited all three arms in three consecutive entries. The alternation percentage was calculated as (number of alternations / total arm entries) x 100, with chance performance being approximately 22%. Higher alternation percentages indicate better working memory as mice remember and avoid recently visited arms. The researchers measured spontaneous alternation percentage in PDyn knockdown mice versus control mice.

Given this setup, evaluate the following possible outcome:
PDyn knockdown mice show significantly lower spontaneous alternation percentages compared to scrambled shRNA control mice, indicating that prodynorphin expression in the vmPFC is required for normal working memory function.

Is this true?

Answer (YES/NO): NO